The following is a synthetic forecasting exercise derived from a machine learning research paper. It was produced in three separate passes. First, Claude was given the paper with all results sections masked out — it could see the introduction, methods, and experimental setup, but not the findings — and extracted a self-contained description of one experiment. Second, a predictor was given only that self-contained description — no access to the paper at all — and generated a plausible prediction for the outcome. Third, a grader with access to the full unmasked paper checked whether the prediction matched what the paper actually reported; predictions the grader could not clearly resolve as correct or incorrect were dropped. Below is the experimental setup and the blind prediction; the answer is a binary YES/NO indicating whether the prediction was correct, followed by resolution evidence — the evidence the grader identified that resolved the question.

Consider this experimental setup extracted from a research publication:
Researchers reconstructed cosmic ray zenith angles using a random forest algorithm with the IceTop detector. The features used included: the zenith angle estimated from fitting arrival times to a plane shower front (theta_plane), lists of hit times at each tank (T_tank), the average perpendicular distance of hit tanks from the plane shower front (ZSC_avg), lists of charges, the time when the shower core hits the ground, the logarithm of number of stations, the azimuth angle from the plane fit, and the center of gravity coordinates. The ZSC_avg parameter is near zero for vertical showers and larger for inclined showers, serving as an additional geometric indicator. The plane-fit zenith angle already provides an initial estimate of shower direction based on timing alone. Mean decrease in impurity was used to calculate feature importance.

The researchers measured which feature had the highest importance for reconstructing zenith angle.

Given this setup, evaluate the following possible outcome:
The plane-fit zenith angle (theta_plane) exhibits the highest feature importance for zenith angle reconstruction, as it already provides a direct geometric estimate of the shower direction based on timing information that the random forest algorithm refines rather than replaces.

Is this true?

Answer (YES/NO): YES